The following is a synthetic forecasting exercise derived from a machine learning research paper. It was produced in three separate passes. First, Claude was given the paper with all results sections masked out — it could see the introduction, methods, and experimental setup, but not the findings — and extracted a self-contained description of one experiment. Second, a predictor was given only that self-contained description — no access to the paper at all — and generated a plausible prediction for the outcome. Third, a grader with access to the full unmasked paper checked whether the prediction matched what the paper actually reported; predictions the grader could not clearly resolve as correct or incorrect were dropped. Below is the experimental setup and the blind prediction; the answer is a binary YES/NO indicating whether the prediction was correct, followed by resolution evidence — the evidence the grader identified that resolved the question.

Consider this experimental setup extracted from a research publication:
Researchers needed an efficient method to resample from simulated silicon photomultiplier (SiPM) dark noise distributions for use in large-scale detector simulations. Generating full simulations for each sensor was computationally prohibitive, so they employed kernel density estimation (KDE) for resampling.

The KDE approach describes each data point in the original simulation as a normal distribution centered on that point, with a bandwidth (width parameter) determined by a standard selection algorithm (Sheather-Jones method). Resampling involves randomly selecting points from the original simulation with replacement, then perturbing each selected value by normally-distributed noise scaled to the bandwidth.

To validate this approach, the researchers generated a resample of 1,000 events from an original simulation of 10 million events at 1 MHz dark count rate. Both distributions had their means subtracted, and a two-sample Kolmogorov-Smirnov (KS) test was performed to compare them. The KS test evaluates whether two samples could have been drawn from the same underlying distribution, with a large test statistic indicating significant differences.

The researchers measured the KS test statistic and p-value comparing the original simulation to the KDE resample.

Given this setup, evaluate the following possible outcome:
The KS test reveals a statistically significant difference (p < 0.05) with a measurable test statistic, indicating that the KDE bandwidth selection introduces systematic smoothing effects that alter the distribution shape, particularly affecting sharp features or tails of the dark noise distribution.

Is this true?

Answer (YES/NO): NO